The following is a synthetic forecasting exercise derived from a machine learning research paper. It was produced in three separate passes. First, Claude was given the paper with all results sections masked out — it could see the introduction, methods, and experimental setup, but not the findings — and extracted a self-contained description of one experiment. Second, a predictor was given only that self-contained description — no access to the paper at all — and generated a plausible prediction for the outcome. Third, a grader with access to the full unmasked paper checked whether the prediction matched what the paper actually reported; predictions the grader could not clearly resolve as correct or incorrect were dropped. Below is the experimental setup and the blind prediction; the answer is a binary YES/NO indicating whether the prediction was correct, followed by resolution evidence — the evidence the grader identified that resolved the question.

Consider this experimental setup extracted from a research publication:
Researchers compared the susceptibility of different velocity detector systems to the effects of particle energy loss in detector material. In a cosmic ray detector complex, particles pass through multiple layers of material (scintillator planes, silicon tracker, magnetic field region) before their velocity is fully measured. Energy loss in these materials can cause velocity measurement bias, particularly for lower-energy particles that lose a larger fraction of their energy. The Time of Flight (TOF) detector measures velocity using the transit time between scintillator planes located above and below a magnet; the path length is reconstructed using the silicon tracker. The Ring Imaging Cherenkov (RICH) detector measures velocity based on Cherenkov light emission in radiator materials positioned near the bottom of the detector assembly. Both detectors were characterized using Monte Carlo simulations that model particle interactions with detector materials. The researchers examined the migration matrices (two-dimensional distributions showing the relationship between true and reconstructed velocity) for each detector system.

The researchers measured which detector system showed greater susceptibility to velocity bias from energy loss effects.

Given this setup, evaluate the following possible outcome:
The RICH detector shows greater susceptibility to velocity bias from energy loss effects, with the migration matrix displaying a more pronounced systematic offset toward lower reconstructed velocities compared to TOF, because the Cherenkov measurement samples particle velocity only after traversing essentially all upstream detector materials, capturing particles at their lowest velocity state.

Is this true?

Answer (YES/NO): NO